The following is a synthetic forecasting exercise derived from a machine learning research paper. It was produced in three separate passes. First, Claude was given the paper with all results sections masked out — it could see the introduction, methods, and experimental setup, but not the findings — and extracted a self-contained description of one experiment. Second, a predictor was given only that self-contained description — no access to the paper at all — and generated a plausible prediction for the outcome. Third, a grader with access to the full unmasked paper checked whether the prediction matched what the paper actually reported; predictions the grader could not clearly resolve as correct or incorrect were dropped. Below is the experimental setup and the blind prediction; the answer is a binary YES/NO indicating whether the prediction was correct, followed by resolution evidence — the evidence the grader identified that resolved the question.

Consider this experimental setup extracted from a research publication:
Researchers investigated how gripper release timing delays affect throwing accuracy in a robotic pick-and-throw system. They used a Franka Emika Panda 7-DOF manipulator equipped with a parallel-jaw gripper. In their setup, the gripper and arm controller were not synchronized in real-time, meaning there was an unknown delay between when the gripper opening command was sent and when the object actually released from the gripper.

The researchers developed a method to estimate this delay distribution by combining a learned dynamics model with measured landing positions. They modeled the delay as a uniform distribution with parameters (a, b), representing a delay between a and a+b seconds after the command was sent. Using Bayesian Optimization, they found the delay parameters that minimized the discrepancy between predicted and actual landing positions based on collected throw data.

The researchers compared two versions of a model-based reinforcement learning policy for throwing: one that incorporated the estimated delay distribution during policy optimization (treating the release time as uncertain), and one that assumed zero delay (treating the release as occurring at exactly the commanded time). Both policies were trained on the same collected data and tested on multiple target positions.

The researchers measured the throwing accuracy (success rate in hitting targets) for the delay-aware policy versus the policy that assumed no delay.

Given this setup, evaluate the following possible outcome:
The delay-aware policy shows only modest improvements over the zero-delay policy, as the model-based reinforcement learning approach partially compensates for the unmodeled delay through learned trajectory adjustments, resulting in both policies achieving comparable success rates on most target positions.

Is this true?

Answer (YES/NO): NO